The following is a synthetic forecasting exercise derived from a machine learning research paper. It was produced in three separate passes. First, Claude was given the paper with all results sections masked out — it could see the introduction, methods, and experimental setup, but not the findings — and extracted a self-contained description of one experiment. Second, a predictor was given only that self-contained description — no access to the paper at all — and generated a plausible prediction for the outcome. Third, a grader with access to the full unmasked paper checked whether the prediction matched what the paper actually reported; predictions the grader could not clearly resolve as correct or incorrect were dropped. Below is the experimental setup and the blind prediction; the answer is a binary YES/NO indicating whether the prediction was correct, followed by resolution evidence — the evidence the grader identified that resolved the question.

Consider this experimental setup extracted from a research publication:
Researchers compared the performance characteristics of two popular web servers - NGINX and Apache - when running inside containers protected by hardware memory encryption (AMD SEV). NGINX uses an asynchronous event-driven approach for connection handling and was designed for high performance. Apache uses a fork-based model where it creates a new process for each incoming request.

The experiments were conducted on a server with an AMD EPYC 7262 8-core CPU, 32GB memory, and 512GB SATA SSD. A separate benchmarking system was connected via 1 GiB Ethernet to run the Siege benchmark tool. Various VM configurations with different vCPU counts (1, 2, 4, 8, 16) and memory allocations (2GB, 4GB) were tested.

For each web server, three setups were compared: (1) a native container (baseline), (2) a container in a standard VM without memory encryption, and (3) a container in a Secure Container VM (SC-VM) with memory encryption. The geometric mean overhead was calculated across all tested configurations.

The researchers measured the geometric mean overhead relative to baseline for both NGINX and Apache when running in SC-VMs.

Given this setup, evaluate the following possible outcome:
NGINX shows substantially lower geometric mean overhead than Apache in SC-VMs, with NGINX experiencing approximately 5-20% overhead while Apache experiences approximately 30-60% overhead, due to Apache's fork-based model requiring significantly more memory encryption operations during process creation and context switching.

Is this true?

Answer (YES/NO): NO